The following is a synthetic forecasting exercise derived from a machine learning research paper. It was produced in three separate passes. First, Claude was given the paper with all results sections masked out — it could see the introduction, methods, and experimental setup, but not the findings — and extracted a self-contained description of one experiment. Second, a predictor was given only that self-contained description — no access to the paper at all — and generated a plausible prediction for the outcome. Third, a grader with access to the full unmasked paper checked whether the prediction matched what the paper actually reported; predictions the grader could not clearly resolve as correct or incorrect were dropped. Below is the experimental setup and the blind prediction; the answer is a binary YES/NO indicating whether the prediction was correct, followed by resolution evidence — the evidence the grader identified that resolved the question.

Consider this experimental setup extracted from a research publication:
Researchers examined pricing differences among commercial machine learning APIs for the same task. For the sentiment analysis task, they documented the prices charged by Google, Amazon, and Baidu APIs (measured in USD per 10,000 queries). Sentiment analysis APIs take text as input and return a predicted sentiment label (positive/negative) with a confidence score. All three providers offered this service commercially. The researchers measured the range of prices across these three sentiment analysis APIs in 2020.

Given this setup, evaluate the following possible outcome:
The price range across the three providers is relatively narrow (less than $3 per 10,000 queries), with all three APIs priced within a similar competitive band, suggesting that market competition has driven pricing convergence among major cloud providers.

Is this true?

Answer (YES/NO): NO